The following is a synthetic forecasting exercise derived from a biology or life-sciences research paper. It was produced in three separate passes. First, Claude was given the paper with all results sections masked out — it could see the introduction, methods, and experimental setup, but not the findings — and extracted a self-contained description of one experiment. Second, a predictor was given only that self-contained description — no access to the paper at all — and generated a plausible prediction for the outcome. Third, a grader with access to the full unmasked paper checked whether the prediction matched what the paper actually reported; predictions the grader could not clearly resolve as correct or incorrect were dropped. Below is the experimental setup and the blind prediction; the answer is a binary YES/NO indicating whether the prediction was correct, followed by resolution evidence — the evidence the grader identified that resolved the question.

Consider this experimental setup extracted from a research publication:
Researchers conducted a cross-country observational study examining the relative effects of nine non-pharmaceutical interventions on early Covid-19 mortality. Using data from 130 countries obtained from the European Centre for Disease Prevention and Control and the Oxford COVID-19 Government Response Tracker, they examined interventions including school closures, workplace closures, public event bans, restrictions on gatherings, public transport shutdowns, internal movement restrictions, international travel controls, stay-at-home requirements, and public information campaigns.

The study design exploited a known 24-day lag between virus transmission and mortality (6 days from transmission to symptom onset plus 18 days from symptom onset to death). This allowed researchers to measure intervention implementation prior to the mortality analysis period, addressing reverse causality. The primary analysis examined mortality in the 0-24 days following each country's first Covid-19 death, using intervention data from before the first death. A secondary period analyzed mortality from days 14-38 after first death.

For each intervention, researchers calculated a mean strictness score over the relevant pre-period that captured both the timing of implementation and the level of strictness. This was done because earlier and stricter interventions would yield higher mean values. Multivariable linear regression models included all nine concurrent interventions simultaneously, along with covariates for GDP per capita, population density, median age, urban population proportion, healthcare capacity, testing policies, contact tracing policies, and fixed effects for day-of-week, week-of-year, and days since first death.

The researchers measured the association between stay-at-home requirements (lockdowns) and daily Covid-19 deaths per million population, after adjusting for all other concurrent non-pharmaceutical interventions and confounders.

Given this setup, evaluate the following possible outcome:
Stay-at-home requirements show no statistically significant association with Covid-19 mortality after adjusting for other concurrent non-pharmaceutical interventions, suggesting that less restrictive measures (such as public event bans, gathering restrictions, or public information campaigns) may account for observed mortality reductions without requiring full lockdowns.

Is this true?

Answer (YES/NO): NO